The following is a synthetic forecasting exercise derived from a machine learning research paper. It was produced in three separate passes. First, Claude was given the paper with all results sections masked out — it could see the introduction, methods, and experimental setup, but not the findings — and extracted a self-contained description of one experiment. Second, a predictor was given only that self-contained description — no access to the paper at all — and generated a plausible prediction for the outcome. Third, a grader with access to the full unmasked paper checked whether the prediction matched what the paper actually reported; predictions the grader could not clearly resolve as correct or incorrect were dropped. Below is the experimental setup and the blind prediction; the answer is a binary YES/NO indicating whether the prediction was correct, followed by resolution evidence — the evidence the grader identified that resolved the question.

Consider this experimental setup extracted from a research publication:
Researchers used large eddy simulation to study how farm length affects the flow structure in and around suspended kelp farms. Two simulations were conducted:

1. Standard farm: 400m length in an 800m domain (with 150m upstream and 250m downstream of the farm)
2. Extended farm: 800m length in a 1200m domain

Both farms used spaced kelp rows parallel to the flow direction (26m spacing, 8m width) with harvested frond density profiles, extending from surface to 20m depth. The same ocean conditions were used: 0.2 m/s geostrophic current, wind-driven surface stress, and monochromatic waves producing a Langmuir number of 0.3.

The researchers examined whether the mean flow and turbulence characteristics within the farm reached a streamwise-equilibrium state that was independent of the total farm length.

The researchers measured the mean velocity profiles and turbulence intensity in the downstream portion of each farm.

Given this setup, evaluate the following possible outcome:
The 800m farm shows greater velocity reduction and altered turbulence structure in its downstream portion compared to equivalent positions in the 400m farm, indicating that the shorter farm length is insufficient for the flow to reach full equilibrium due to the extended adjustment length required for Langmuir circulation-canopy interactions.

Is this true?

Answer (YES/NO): NO